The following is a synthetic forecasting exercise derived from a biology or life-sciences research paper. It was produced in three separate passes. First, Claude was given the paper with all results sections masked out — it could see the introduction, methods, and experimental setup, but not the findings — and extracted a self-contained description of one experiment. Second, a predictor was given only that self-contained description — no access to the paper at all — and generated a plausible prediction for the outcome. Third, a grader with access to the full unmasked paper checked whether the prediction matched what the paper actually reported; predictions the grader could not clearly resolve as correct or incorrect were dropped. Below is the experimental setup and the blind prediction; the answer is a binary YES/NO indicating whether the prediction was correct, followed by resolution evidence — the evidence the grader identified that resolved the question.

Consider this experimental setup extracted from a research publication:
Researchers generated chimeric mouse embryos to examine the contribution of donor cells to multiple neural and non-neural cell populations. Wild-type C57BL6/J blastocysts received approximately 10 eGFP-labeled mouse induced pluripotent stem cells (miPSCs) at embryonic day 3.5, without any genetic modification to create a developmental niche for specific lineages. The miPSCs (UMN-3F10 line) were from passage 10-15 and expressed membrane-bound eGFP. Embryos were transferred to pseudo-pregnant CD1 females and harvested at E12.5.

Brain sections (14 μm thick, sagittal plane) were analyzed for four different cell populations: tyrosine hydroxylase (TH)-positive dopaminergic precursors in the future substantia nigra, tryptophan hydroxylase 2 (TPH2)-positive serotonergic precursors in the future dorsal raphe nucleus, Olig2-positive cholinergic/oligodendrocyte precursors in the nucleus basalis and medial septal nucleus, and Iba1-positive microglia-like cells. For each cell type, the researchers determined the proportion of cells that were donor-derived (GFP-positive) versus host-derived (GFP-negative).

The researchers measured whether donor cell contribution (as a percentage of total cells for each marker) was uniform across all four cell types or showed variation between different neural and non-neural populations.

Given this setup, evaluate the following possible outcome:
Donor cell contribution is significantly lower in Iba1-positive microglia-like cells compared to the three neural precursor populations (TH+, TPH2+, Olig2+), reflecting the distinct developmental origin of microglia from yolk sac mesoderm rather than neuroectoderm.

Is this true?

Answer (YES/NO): NO